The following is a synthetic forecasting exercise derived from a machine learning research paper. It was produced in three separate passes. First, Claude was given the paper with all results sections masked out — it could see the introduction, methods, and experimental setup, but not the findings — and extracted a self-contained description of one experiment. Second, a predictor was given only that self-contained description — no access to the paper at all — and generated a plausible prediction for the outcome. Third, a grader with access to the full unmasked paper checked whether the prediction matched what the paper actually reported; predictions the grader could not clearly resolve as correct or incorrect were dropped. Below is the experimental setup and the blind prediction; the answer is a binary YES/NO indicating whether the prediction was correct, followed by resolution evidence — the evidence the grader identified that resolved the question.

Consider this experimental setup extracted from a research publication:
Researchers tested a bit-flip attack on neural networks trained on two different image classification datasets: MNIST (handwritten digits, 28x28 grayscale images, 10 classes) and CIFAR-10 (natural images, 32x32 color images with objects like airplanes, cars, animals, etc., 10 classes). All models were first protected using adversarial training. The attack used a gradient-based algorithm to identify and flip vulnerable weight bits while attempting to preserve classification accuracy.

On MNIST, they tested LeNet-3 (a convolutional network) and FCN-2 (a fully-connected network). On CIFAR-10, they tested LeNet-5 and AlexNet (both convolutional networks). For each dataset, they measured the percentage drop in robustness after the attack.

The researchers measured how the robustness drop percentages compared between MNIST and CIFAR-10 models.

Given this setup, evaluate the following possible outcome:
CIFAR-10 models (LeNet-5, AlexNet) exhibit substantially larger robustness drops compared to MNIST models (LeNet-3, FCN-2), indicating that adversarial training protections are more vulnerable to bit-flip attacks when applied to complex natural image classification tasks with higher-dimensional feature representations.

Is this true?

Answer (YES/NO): NO